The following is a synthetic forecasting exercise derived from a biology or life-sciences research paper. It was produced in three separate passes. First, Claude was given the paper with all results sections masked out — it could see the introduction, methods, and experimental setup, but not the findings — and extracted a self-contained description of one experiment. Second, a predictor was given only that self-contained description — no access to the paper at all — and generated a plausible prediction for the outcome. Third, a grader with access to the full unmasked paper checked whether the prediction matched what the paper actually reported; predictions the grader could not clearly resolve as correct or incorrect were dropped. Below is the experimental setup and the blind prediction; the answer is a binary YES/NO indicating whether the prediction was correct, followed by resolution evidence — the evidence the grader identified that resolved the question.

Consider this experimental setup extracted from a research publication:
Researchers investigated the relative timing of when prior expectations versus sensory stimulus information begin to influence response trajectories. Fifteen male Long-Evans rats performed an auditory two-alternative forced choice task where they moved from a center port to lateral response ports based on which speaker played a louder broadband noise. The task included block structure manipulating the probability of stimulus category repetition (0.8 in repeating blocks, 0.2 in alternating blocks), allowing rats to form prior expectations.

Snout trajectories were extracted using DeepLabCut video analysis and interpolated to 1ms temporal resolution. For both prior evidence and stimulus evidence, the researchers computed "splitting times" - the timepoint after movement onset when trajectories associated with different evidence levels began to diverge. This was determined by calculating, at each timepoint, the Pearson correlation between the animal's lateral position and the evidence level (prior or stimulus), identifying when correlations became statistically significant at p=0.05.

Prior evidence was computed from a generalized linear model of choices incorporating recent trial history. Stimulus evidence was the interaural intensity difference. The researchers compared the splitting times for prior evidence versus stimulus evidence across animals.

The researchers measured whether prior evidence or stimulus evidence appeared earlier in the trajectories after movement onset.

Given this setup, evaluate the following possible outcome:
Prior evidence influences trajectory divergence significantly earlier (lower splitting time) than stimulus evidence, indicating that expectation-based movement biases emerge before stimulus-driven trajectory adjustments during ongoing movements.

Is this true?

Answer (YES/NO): YES